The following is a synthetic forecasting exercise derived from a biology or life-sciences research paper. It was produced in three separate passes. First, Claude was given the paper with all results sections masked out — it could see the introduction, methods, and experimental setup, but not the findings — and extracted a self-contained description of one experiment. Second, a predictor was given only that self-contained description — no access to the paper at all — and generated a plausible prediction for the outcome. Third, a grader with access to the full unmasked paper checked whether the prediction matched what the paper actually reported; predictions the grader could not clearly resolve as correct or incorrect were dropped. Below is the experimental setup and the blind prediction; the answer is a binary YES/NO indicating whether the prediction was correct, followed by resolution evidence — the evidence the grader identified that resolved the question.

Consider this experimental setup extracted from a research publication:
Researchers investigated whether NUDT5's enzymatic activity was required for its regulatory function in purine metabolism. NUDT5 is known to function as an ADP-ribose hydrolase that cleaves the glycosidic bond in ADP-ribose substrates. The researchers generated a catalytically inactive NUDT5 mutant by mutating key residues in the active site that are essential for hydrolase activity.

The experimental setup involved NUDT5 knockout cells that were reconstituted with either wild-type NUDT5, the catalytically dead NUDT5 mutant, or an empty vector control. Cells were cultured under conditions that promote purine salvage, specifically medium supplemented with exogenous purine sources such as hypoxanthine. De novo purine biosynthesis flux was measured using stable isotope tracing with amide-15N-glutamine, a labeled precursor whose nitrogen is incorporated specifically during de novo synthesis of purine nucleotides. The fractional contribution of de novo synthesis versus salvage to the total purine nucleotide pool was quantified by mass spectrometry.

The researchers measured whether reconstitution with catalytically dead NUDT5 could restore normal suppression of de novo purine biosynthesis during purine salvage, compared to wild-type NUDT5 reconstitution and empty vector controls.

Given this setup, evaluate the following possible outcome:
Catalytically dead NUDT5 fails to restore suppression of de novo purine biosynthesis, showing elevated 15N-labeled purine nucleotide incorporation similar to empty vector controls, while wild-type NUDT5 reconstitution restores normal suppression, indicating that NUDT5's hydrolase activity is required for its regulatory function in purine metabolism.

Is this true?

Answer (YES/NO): NO